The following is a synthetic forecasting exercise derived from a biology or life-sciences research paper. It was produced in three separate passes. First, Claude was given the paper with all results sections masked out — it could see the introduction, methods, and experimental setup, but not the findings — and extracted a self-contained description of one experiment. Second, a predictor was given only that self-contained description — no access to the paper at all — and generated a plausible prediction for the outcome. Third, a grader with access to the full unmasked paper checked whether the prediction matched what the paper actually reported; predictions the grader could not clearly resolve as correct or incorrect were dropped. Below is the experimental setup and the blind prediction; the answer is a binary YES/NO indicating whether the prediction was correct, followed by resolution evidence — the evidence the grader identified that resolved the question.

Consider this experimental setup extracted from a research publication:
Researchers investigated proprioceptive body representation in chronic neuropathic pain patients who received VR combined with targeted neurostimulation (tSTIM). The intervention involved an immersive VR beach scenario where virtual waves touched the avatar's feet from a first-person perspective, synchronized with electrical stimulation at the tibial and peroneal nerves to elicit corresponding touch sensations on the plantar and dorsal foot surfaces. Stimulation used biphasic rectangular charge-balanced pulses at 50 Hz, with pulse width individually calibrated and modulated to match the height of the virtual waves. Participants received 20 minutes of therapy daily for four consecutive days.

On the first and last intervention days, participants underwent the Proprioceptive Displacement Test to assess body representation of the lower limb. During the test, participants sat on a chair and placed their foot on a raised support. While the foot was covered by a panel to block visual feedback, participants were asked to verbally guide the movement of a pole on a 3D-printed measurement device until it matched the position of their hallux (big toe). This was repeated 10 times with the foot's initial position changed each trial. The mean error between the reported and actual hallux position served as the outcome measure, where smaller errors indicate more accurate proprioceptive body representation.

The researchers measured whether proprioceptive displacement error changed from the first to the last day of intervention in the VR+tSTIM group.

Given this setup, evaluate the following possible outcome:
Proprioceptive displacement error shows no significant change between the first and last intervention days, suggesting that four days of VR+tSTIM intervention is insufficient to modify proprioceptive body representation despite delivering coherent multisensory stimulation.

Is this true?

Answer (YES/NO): NO